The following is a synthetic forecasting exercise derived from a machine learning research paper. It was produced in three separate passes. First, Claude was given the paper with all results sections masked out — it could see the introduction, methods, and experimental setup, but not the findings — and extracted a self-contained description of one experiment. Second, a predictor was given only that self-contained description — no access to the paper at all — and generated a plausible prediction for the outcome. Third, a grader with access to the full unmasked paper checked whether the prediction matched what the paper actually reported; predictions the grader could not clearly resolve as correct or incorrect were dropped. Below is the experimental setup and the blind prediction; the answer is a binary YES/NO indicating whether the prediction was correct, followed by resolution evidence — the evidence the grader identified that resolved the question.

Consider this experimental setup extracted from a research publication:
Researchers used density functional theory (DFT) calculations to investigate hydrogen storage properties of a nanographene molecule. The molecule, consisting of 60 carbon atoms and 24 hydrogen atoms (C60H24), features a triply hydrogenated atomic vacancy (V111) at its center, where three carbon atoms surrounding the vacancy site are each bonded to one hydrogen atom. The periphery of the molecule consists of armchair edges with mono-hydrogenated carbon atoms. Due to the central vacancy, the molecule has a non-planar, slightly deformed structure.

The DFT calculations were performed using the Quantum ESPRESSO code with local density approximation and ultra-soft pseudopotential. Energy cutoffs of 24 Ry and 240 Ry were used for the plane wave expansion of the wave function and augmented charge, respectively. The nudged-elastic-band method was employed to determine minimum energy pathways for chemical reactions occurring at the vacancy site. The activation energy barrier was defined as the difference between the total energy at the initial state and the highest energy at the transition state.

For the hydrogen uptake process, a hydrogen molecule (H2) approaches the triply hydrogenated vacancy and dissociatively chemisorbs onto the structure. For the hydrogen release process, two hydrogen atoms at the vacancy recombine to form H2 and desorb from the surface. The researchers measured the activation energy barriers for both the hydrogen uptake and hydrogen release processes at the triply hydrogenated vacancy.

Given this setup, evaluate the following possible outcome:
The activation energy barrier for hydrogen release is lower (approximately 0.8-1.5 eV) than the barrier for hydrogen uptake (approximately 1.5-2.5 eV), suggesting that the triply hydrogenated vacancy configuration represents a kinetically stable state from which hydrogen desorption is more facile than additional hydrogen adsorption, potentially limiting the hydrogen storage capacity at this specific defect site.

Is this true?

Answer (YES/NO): NO